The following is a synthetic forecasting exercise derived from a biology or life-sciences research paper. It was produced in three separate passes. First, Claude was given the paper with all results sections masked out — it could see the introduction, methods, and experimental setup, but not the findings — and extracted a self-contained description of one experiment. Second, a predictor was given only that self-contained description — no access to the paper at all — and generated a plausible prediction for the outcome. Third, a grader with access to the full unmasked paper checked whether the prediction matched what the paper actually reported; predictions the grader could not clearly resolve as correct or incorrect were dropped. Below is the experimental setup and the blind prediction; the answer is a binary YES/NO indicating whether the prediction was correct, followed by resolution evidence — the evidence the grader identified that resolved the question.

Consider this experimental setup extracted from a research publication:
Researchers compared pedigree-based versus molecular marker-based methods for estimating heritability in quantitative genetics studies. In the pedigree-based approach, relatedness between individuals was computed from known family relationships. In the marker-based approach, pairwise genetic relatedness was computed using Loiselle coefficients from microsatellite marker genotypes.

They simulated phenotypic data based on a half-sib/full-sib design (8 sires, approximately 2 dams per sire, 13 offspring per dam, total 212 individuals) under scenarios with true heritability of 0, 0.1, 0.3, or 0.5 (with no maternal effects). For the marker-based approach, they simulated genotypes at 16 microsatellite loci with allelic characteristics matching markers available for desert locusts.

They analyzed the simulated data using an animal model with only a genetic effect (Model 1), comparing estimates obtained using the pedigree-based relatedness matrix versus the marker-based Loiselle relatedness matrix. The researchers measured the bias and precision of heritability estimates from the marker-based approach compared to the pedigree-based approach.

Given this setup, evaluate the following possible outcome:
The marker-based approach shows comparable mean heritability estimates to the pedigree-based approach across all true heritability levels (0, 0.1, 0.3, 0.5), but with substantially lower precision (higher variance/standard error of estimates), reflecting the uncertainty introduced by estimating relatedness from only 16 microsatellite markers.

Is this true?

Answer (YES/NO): NO